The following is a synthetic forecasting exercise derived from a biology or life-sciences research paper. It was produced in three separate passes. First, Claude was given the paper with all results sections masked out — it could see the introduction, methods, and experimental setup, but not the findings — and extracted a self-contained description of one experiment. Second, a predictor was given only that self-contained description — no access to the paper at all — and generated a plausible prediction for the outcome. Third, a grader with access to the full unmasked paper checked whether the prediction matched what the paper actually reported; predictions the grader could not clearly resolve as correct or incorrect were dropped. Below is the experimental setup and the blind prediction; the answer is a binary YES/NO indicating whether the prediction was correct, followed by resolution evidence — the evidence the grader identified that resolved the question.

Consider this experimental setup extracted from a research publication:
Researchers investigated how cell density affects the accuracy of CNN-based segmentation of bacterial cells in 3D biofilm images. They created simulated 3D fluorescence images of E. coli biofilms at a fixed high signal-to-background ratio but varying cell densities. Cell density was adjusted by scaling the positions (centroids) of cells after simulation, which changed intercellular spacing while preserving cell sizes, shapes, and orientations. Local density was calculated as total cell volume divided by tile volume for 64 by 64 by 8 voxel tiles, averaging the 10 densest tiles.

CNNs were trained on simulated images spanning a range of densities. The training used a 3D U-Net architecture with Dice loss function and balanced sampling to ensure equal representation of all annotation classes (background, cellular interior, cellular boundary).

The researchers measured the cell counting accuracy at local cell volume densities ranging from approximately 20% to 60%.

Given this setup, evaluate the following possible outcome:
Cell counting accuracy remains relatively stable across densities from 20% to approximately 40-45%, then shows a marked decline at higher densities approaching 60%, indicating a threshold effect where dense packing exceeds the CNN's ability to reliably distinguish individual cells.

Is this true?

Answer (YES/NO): NO